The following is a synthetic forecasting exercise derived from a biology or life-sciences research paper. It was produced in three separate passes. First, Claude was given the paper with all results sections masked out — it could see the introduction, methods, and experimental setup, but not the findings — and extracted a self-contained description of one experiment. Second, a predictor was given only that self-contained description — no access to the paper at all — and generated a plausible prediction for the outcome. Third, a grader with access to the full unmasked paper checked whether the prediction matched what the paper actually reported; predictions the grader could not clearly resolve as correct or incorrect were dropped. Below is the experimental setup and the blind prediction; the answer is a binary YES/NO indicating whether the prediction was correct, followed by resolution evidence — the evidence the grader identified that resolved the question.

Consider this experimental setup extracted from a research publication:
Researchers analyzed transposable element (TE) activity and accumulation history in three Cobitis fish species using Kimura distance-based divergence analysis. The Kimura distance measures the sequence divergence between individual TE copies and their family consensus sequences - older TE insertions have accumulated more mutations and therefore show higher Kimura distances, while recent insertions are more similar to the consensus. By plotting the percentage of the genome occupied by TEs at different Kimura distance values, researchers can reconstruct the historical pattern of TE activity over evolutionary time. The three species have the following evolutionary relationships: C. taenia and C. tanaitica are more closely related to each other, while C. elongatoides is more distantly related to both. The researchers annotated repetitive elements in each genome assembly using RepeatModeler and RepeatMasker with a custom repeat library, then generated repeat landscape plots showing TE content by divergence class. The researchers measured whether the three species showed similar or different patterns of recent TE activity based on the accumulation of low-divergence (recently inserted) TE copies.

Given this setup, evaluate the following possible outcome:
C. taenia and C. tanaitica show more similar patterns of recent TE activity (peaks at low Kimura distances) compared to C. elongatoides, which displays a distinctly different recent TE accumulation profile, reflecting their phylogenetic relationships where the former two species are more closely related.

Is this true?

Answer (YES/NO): YES